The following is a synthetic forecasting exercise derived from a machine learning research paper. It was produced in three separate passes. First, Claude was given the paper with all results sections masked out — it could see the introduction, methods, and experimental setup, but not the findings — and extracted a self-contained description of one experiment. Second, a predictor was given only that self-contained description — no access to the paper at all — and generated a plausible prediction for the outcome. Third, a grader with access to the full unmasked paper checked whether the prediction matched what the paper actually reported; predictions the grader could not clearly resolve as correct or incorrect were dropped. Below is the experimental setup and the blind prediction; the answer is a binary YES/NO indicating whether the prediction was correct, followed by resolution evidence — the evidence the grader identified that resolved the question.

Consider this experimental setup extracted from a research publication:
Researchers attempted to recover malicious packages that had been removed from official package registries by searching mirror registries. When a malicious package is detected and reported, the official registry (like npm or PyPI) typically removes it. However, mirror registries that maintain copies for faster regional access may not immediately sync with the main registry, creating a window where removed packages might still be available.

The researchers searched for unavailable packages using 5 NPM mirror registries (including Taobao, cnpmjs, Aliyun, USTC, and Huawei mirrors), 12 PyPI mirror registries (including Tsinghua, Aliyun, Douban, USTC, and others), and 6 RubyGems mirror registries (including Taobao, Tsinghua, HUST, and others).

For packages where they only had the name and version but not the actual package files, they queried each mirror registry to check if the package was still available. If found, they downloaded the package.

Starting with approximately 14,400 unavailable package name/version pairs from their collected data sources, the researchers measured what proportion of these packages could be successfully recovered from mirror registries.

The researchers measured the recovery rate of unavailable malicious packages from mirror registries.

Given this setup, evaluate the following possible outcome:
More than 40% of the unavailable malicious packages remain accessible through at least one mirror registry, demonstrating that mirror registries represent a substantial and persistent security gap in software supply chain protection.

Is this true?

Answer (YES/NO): NO